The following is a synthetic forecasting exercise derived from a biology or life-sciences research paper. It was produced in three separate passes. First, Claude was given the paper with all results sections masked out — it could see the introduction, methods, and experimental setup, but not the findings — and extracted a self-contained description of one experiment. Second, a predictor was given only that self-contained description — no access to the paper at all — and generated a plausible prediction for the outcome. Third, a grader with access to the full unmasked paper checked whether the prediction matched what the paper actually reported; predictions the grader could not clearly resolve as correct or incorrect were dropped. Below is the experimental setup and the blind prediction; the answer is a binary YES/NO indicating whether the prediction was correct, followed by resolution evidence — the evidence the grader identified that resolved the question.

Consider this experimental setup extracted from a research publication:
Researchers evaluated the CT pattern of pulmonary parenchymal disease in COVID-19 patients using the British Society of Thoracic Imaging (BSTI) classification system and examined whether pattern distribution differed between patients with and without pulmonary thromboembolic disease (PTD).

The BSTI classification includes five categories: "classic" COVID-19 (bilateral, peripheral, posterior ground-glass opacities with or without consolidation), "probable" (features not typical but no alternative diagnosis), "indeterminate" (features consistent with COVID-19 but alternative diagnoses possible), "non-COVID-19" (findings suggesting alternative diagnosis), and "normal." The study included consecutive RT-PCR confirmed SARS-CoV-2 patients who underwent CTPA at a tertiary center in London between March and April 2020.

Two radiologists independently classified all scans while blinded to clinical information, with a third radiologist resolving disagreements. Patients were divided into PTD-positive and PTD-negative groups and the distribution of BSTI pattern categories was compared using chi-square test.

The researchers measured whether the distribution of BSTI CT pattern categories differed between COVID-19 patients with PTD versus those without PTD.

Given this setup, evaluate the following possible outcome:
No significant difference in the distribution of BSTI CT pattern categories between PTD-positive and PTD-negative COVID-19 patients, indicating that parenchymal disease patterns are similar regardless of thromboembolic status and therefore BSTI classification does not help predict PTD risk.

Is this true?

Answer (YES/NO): YES